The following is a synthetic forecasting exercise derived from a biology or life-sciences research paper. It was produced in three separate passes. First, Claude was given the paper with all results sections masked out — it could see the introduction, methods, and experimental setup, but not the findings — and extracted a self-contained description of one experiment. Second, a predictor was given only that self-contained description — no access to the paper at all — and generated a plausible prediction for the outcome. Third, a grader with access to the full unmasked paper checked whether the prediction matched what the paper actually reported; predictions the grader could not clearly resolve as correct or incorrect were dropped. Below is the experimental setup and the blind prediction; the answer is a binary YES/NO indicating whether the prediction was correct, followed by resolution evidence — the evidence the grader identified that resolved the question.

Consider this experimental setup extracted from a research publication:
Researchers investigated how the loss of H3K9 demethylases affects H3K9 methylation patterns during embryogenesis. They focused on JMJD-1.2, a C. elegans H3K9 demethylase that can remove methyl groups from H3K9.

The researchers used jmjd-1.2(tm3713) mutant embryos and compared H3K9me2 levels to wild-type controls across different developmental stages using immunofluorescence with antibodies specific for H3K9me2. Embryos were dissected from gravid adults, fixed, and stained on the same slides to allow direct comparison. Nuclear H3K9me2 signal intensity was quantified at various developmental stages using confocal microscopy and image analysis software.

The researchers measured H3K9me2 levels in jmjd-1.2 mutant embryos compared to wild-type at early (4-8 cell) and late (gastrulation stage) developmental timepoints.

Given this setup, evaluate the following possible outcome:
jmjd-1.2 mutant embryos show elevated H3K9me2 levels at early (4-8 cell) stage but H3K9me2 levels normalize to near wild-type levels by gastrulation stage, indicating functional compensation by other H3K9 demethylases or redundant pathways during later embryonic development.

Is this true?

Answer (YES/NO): NO